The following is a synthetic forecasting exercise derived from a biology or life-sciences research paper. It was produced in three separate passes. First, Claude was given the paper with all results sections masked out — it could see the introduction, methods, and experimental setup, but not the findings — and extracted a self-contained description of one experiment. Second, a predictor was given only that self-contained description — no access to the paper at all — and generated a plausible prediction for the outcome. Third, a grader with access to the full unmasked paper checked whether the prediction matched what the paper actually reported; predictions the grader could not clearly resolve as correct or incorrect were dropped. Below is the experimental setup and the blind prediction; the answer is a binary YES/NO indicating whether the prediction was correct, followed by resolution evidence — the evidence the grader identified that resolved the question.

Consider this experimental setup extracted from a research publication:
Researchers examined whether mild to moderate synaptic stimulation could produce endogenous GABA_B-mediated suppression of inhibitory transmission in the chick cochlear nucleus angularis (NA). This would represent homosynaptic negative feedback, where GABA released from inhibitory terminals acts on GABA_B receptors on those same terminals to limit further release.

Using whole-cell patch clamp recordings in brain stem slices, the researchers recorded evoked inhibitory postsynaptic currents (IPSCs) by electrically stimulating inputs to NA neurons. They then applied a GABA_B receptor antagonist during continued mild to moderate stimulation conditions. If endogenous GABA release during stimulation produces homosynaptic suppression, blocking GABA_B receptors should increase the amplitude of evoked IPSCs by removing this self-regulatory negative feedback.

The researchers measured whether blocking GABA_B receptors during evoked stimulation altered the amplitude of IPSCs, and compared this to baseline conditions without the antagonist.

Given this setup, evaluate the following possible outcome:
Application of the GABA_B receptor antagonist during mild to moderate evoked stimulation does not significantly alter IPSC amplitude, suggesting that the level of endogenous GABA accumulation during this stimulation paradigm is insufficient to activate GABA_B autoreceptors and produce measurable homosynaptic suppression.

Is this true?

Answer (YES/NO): NO